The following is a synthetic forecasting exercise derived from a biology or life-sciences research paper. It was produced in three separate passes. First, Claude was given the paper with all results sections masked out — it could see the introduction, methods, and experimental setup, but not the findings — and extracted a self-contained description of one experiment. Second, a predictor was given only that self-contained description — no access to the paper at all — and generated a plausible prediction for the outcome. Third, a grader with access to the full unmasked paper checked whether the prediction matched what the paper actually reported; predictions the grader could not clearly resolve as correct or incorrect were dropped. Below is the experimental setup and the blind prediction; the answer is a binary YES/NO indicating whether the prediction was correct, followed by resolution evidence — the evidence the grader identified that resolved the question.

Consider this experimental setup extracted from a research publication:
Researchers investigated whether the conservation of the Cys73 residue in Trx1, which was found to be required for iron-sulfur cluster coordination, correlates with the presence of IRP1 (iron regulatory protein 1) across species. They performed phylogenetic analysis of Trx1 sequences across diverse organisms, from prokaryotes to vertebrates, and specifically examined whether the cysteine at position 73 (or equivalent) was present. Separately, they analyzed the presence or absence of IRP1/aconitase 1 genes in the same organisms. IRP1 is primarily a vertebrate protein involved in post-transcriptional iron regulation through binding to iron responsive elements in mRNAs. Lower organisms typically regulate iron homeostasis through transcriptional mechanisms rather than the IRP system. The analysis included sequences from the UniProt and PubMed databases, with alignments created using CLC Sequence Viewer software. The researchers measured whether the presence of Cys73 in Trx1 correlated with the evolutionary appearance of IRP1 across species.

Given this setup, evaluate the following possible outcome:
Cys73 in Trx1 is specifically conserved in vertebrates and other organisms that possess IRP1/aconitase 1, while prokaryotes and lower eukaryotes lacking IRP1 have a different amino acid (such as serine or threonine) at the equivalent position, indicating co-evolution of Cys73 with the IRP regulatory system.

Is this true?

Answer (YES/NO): YES